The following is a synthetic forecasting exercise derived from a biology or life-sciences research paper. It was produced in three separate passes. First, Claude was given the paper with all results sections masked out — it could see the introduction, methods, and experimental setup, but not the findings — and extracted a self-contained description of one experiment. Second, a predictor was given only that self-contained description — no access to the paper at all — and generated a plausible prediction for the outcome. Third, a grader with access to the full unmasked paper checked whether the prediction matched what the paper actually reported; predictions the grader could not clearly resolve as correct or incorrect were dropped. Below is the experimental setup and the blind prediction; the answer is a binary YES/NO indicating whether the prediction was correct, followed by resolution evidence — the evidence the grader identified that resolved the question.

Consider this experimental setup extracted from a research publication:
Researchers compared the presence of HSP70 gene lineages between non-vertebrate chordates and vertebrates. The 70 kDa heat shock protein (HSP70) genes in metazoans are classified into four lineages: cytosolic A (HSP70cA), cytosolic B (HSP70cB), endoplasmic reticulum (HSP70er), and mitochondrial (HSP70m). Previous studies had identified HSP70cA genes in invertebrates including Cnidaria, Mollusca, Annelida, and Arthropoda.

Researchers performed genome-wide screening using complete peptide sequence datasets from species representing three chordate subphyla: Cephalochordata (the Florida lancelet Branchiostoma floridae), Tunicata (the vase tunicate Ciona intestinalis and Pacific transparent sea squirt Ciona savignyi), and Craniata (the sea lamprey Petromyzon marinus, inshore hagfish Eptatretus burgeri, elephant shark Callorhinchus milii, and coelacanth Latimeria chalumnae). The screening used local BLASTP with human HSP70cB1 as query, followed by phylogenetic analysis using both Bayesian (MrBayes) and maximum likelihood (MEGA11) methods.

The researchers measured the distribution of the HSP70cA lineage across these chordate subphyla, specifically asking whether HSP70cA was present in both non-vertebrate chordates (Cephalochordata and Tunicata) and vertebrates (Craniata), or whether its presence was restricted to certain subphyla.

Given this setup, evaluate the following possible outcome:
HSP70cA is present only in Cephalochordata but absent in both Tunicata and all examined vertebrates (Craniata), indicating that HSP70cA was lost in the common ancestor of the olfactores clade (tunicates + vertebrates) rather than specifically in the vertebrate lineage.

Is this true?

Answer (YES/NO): NO